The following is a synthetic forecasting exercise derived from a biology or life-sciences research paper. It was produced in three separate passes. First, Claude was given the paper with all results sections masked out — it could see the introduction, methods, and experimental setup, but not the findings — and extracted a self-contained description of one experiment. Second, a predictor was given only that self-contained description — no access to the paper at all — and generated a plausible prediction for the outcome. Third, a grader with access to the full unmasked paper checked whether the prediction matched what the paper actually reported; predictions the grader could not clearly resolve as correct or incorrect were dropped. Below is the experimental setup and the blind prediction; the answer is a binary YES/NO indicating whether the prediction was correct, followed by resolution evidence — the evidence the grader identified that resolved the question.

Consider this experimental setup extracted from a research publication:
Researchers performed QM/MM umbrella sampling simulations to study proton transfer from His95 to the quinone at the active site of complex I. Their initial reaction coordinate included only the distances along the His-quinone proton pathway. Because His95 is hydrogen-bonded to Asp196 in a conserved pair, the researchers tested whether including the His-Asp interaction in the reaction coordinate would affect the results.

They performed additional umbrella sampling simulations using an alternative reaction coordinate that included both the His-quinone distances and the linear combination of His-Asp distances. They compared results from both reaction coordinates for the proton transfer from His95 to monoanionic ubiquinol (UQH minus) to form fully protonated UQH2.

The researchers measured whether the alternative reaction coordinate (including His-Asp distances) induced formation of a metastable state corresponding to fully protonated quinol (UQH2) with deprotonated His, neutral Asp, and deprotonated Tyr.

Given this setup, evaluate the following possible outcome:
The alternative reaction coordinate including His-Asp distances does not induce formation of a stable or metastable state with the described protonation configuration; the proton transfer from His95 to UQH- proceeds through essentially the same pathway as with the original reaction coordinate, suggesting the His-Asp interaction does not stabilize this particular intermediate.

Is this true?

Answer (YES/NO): YES